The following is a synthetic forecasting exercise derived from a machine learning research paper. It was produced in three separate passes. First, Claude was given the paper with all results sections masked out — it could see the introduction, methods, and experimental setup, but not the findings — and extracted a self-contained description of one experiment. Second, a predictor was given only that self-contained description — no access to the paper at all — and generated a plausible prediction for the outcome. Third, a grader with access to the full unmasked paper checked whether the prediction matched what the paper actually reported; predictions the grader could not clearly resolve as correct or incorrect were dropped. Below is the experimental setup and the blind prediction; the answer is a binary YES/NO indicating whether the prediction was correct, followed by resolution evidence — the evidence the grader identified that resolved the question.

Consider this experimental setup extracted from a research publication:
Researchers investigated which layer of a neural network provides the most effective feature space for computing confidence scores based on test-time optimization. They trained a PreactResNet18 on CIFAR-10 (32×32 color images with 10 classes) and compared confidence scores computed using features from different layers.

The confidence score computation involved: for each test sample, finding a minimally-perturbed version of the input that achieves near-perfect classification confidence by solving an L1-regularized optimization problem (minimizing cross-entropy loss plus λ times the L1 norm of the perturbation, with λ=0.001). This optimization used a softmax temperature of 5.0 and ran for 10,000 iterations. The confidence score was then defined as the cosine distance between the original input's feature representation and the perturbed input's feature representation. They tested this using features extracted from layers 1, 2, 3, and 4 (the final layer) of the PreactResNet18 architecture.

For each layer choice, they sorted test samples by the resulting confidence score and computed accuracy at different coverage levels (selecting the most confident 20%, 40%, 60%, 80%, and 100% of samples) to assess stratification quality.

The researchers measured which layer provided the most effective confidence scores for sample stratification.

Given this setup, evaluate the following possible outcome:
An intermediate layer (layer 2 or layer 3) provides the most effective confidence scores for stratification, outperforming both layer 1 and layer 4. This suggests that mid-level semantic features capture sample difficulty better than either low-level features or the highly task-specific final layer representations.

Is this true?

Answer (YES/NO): NO